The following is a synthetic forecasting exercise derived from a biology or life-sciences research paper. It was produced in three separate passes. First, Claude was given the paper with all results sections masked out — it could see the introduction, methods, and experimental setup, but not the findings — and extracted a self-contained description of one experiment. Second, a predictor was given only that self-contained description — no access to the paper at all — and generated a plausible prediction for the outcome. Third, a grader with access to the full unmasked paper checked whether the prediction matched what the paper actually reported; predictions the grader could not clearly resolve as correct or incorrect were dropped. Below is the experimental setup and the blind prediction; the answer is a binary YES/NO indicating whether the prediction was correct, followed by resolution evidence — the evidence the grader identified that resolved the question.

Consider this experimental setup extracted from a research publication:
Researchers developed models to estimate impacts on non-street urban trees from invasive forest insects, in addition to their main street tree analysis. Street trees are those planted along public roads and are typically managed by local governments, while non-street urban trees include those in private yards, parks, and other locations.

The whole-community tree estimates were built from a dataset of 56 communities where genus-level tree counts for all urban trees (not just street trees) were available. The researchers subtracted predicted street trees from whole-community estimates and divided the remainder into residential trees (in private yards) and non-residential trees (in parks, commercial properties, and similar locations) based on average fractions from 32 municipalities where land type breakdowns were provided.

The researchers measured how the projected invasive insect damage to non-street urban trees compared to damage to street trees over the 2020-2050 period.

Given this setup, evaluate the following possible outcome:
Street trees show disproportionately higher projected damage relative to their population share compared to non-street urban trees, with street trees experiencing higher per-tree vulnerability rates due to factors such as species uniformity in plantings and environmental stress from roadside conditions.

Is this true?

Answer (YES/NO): YES